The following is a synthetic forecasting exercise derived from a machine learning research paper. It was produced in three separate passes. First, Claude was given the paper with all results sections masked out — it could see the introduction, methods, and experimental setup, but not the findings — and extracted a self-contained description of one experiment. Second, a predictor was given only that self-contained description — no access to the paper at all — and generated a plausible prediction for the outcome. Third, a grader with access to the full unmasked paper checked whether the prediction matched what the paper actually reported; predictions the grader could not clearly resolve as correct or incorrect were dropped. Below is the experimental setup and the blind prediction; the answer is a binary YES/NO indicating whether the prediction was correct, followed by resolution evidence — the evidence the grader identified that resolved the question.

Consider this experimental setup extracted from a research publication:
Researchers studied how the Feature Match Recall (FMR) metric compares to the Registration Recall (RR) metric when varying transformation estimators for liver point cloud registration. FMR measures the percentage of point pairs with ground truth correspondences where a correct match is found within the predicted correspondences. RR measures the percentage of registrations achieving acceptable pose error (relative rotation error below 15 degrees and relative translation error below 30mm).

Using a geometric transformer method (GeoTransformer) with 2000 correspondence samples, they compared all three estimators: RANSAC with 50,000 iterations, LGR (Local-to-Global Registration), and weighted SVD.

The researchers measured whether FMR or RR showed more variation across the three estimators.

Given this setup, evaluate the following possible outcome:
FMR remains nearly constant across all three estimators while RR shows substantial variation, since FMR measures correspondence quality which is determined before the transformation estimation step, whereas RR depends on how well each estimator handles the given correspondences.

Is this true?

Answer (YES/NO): NO